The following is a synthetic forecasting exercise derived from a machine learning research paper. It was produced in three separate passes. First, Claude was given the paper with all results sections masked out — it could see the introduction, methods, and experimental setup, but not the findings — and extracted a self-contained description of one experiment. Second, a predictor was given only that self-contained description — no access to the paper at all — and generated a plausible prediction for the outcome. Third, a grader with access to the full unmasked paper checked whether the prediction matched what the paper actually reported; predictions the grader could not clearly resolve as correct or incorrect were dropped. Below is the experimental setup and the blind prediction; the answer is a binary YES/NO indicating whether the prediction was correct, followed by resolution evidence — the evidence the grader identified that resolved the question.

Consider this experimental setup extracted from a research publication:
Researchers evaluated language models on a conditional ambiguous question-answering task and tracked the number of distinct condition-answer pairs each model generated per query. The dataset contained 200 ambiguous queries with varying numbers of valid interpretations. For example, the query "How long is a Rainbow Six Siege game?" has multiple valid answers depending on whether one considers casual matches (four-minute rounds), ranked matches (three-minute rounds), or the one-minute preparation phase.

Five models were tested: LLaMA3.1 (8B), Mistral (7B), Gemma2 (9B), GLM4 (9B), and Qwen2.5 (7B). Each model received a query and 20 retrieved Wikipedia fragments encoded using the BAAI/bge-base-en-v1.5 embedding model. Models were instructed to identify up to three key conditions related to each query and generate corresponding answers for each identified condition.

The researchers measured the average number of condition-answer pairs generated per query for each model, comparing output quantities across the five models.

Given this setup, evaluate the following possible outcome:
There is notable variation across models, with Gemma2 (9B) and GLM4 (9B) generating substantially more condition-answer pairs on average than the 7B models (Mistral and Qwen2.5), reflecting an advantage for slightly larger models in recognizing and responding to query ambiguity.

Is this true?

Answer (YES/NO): NO